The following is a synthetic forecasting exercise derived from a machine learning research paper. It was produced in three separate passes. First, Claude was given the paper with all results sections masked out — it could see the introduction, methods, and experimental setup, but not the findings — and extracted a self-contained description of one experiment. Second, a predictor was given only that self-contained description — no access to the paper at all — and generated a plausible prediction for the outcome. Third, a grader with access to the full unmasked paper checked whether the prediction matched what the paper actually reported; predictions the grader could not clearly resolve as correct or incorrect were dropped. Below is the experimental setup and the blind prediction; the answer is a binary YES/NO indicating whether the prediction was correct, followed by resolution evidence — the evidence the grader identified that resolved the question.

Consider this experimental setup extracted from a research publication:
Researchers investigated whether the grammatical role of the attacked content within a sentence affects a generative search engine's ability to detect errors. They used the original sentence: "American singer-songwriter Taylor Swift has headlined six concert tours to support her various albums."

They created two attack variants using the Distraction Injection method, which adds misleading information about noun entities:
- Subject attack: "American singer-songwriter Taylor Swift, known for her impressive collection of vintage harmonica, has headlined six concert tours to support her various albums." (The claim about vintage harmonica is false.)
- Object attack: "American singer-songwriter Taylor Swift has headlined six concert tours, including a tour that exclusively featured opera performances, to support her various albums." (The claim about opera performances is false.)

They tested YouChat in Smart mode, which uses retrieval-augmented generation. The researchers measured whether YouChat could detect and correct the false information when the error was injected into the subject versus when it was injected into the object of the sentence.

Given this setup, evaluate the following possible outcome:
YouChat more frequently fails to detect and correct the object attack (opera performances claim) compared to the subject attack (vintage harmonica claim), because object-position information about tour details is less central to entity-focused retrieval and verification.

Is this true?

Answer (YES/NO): NO